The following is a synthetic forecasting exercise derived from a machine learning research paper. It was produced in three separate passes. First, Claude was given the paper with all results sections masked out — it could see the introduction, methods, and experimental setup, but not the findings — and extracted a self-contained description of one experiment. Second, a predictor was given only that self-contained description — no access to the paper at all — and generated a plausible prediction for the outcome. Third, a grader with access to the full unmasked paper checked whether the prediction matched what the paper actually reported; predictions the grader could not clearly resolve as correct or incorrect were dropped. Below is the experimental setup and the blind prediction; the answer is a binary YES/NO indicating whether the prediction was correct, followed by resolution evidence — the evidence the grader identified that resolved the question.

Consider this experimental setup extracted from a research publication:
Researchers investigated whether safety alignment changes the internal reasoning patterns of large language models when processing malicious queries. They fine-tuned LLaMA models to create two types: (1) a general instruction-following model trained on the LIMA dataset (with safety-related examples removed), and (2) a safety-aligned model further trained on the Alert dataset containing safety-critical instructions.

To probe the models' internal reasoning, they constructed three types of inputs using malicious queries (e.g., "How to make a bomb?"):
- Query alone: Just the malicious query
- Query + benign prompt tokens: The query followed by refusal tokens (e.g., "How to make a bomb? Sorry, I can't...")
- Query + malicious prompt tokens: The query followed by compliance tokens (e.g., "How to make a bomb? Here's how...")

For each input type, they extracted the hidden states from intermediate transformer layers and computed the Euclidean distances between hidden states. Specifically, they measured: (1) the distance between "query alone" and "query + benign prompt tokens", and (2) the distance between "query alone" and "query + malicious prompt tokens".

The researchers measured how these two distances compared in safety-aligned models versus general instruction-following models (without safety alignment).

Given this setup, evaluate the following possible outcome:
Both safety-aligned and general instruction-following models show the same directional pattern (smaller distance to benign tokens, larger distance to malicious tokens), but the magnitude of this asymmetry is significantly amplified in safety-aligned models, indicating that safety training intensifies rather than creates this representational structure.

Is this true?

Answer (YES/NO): NO